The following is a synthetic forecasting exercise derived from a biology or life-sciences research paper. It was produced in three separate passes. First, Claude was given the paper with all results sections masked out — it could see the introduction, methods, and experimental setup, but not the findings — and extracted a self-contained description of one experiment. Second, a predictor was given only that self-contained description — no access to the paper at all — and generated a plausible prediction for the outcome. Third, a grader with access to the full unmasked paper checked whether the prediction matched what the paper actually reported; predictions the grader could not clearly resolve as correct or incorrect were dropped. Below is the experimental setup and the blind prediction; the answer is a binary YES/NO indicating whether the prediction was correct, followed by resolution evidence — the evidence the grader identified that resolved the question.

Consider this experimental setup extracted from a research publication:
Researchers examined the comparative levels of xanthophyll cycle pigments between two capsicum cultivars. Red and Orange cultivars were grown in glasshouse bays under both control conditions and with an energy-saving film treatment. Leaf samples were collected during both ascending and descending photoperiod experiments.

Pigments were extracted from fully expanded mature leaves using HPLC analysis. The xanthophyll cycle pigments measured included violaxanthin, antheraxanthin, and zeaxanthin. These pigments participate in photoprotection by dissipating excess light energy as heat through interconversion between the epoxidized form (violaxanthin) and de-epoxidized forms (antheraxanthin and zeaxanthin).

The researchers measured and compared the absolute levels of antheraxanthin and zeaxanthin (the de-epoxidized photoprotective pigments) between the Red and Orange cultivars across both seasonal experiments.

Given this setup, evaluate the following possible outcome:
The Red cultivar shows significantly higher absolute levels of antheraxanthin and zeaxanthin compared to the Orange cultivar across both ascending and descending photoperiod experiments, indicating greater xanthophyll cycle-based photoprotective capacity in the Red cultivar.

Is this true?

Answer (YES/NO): NO